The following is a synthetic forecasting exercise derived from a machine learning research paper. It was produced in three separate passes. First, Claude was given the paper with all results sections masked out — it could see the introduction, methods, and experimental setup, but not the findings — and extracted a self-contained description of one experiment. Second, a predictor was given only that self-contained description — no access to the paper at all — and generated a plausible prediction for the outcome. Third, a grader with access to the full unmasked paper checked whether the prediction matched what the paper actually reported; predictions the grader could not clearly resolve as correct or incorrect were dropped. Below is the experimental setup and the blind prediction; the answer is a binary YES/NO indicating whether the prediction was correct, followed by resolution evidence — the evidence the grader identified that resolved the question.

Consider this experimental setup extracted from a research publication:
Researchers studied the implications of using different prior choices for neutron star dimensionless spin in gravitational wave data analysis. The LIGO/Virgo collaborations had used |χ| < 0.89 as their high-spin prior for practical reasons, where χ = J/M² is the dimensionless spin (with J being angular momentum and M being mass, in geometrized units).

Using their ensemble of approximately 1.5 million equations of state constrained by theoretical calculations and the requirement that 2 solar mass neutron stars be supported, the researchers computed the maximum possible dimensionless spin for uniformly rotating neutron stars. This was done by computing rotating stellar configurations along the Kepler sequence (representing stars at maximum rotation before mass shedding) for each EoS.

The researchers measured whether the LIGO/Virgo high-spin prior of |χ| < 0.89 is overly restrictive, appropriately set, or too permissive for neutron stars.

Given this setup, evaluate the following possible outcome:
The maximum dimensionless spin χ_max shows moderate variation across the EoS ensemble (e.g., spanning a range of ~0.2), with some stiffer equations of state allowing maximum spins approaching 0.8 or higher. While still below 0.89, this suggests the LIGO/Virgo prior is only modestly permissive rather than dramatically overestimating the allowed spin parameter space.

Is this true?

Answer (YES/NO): YES